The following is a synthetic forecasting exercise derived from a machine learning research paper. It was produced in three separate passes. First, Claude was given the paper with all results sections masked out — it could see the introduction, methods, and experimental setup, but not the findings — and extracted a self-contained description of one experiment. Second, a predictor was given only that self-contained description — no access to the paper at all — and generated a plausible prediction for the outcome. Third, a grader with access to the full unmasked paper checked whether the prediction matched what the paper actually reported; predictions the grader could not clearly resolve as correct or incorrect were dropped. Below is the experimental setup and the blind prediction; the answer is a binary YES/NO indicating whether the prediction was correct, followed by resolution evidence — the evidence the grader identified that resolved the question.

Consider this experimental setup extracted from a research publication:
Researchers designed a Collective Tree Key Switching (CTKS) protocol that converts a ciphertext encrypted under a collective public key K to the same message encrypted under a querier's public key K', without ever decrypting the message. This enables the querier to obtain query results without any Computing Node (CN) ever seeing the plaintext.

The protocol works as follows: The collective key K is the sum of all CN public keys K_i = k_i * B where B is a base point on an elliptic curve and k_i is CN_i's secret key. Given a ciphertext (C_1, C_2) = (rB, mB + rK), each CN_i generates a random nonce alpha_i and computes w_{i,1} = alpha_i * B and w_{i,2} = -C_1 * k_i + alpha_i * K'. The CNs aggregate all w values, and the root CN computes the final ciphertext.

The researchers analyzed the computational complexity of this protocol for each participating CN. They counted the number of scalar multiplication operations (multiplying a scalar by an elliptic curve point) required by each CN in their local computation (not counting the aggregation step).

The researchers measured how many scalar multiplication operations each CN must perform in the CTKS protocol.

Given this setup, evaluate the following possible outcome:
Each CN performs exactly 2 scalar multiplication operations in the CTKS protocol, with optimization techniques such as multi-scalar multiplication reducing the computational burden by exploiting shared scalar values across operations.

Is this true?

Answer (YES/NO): NO